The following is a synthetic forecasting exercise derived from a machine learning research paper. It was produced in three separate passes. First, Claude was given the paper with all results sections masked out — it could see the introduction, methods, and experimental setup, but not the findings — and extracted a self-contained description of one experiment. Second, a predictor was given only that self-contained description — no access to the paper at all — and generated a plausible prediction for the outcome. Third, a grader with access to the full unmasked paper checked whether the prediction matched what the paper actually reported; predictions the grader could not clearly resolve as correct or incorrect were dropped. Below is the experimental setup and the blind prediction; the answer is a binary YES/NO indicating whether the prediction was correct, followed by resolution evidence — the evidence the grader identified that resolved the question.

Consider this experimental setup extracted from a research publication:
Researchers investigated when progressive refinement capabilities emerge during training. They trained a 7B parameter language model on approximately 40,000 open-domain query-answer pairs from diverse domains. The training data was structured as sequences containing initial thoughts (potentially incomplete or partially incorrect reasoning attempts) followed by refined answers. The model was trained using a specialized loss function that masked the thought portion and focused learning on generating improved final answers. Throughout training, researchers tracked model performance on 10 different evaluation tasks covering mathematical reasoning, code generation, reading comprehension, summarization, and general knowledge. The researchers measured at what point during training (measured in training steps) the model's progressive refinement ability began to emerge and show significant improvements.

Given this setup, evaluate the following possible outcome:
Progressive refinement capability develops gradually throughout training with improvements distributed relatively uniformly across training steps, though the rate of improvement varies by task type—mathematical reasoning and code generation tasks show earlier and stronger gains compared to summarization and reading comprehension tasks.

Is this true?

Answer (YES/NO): NO